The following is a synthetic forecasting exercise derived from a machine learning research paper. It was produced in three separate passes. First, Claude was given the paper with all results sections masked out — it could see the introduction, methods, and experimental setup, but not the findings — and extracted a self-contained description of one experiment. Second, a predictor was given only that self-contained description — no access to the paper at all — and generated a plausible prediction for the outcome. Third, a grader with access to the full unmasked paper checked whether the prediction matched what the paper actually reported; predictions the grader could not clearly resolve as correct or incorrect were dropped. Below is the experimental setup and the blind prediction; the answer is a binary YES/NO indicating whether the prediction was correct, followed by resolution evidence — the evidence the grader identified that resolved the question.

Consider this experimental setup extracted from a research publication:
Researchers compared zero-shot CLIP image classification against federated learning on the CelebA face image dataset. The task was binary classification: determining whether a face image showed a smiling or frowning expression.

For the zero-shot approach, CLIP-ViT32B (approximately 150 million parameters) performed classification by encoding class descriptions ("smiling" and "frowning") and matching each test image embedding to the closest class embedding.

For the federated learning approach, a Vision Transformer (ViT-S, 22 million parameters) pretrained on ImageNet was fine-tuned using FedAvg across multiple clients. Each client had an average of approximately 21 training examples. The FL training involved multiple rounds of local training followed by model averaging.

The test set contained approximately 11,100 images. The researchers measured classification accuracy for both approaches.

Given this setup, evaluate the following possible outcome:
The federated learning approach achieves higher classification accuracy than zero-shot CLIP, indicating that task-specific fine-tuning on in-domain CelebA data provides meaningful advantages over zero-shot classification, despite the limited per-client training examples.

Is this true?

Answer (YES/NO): NO